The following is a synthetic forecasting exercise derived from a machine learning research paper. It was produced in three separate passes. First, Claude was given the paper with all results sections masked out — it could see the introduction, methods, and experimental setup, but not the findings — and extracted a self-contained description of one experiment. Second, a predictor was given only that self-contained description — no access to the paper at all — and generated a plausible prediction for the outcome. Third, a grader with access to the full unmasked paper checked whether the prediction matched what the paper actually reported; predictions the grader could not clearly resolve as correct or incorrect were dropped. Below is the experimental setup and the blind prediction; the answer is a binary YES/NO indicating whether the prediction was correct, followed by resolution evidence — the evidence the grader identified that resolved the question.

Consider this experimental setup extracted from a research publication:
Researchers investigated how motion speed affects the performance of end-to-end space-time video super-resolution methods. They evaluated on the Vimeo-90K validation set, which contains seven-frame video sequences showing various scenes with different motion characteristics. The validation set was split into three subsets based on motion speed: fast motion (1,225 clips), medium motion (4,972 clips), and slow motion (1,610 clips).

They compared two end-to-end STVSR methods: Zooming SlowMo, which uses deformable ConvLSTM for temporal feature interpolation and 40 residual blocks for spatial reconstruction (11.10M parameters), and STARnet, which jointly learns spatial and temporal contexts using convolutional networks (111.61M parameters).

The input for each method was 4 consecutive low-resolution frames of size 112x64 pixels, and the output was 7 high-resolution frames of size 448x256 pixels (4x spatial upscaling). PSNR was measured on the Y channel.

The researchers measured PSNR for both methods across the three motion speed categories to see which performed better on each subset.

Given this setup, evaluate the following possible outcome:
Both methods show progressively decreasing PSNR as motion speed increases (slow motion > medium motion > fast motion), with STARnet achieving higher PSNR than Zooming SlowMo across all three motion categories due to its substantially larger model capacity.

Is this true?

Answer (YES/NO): NO